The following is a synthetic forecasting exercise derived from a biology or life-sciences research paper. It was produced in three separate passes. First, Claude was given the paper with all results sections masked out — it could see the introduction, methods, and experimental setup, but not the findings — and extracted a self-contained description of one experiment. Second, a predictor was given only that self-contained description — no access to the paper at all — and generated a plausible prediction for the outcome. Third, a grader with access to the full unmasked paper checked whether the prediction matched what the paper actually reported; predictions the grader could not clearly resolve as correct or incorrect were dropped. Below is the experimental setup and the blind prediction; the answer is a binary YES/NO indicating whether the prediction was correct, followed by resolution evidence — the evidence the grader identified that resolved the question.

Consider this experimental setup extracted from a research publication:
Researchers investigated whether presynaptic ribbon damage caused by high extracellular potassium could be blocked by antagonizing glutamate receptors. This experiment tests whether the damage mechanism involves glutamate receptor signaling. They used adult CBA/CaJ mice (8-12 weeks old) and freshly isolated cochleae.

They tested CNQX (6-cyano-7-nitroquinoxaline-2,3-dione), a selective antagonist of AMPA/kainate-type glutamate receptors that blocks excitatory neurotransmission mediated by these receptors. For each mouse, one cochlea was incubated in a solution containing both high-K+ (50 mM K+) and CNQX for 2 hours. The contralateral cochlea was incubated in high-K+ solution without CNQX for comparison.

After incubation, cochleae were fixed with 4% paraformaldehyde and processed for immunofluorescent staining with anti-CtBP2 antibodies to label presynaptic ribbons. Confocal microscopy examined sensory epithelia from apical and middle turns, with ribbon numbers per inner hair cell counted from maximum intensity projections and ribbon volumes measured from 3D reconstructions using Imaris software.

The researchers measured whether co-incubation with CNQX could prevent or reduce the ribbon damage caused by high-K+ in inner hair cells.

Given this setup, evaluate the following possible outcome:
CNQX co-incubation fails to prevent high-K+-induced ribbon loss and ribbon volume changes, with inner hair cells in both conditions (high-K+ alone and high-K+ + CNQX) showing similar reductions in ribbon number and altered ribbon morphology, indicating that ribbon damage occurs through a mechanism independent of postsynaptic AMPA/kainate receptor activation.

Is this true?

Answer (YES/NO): YES